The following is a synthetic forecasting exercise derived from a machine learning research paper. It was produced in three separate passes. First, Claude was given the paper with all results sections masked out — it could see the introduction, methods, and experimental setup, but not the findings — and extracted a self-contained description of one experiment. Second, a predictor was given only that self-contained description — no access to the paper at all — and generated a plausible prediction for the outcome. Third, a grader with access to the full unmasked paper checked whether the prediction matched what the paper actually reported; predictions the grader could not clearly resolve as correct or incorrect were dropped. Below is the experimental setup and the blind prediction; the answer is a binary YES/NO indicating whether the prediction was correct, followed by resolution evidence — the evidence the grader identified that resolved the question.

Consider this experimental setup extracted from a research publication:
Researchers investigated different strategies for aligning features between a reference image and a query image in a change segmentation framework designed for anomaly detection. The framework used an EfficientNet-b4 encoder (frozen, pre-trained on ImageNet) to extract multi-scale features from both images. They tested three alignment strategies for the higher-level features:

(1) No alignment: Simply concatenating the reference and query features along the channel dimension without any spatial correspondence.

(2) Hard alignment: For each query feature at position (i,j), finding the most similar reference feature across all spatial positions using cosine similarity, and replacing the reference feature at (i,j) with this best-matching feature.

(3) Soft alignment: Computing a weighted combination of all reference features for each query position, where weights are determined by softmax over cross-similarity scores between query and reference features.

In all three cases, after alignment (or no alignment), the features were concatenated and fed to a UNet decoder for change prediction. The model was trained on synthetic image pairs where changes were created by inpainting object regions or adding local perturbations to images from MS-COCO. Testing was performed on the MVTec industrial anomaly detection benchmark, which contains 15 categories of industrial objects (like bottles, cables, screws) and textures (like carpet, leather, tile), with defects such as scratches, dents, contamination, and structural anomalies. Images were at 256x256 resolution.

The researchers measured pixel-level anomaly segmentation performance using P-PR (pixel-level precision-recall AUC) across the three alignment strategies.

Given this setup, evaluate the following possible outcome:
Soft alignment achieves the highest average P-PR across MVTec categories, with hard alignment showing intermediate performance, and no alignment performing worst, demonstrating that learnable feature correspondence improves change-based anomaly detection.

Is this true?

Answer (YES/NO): YES